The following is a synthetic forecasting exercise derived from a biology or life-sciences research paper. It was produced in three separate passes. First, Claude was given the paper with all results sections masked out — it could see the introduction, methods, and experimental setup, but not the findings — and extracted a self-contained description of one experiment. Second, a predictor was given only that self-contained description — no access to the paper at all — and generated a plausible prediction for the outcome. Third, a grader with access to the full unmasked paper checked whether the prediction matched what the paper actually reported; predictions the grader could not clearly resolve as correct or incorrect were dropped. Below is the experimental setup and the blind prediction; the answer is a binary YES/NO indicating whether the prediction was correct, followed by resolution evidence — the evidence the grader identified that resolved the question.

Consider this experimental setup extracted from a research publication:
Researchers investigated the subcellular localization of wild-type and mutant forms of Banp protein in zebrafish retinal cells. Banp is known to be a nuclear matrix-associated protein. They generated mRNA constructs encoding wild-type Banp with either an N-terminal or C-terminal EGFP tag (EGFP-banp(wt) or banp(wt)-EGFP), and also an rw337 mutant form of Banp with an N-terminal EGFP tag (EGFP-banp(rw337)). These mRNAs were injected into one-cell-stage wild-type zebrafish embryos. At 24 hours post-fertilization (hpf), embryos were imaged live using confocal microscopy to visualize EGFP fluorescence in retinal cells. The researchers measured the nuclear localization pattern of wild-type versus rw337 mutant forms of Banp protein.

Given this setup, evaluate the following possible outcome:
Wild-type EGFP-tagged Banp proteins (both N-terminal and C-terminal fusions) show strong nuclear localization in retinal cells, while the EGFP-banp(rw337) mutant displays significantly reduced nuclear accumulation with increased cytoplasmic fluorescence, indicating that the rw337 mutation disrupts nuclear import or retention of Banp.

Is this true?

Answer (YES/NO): NO